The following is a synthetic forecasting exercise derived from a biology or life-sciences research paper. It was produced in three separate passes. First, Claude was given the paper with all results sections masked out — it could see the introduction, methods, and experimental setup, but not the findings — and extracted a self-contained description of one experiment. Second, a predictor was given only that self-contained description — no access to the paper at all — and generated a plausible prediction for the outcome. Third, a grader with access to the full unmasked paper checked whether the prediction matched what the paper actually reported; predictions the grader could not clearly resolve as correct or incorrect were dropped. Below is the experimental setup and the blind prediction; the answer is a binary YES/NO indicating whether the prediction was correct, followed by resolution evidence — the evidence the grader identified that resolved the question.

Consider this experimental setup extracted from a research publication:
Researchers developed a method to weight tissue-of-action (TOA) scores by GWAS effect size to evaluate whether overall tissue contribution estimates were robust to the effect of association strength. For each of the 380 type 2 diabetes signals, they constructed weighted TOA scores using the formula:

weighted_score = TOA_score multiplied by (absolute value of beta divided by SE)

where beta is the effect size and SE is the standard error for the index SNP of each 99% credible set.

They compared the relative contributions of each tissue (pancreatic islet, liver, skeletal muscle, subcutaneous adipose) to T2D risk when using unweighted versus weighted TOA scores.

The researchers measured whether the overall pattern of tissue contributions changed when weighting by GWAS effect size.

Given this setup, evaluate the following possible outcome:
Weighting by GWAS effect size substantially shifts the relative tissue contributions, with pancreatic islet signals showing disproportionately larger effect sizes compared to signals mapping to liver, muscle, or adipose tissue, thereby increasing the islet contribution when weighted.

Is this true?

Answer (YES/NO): NO